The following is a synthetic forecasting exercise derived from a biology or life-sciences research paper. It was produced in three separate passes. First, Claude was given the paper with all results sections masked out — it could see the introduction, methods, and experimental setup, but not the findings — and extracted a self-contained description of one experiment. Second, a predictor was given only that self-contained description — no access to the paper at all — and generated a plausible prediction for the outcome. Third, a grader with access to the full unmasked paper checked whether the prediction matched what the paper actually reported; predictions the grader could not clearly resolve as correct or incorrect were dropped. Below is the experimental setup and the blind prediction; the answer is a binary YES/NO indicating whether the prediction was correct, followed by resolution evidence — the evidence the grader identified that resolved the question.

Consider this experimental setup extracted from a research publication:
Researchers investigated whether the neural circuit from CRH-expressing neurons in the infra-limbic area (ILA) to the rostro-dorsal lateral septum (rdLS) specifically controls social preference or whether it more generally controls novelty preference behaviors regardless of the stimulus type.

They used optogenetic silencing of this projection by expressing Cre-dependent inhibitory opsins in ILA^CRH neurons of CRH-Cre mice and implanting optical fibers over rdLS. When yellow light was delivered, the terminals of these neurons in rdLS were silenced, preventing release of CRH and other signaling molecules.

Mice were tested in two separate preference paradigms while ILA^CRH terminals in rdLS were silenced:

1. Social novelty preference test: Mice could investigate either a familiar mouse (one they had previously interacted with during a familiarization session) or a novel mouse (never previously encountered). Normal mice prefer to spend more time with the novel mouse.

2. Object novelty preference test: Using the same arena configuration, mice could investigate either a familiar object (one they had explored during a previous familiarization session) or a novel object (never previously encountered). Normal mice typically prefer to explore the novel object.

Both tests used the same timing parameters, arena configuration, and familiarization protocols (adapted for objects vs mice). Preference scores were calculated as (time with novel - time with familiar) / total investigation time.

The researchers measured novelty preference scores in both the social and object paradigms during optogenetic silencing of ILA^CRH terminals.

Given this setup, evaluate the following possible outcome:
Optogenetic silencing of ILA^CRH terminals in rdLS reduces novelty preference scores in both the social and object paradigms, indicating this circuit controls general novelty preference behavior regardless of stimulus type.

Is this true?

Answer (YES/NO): NO